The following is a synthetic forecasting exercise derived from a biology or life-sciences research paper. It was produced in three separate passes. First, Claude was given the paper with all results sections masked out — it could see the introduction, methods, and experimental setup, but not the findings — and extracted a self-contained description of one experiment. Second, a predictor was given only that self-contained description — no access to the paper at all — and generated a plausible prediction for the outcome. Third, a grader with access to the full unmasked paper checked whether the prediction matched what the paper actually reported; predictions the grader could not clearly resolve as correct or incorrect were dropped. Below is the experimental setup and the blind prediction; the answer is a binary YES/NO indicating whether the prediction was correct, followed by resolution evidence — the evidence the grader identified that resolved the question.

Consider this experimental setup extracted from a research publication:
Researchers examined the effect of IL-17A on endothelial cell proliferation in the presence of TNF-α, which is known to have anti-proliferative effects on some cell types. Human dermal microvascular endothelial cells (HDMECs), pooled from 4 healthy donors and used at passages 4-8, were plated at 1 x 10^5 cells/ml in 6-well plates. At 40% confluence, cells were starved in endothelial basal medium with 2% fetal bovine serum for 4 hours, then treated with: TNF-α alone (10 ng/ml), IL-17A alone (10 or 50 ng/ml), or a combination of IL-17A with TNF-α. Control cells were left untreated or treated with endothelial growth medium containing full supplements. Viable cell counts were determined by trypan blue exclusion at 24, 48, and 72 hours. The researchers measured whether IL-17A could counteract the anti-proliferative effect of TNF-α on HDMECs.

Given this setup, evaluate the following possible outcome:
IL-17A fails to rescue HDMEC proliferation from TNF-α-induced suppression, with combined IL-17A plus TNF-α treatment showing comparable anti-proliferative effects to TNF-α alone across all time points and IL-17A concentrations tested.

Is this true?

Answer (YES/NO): NO